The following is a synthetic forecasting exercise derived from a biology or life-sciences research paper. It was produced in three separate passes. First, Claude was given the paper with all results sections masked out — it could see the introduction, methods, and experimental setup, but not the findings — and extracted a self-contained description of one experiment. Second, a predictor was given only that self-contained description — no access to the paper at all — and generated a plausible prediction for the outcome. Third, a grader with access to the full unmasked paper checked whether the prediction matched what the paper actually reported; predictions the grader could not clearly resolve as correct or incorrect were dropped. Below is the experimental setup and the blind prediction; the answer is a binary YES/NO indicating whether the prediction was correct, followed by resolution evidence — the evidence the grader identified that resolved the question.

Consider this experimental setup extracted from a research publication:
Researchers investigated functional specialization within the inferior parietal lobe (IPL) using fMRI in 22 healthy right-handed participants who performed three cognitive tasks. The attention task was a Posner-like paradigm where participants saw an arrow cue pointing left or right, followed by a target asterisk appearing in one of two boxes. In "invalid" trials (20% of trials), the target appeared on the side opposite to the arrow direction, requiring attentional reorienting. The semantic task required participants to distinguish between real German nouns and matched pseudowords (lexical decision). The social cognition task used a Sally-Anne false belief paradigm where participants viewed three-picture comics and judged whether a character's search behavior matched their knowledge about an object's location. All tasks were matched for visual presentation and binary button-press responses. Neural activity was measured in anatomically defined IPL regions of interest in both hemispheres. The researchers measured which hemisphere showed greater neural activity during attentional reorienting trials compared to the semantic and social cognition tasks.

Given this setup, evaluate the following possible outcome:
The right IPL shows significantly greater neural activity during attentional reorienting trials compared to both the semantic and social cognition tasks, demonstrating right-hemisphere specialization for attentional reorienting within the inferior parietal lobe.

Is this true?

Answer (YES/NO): YES